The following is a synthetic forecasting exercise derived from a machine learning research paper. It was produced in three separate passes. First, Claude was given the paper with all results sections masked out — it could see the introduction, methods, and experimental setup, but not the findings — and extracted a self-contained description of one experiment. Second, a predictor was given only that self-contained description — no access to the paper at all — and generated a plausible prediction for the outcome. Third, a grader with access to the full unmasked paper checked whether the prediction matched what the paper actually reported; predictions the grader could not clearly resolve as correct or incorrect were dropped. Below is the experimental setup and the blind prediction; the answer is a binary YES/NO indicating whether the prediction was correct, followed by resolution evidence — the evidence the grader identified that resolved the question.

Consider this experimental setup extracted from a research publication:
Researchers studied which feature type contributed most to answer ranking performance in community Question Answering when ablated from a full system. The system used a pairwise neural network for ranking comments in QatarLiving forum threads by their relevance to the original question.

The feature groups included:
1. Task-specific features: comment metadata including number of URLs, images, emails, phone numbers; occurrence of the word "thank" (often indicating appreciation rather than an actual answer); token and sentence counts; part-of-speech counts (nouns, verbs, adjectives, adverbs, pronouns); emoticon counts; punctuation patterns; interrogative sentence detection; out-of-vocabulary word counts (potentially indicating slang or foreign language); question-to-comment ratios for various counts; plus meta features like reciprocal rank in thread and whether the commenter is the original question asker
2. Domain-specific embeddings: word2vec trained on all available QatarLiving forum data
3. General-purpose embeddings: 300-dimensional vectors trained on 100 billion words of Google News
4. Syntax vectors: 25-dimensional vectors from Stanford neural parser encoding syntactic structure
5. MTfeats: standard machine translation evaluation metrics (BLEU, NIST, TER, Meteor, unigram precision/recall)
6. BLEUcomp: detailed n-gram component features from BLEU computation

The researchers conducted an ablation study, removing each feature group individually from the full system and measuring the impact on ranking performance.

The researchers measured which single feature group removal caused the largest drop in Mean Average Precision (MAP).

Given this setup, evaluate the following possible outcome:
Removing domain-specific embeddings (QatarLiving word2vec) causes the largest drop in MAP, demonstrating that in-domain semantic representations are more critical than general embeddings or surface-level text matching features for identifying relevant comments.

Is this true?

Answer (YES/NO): NO